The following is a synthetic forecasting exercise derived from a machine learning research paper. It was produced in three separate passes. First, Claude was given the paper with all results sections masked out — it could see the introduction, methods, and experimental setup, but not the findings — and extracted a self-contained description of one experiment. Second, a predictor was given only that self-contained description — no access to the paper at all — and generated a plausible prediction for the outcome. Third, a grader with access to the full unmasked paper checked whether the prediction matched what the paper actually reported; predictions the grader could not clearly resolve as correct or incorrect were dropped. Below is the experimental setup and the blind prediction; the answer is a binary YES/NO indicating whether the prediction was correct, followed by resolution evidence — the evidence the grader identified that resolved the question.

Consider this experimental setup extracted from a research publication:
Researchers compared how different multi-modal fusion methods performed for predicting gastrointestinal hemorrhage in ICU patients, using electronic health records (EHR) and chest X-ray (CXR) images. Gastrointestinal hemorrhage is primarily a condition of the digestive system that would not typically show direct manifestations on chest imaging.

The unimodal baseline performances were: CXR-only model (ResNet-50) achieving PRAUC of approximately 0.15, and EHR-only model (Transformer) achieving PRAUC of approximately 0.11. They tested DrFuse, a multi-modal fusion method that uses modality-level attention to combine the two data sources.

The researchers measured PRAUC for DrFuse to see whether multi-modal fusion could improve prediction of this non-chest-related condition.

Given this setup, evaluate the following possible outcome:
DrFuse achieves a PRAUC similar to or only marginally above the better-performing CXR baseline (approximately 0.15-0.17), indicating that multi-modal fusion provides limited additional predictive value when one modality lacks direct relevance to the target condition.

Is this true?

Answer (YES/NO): NO